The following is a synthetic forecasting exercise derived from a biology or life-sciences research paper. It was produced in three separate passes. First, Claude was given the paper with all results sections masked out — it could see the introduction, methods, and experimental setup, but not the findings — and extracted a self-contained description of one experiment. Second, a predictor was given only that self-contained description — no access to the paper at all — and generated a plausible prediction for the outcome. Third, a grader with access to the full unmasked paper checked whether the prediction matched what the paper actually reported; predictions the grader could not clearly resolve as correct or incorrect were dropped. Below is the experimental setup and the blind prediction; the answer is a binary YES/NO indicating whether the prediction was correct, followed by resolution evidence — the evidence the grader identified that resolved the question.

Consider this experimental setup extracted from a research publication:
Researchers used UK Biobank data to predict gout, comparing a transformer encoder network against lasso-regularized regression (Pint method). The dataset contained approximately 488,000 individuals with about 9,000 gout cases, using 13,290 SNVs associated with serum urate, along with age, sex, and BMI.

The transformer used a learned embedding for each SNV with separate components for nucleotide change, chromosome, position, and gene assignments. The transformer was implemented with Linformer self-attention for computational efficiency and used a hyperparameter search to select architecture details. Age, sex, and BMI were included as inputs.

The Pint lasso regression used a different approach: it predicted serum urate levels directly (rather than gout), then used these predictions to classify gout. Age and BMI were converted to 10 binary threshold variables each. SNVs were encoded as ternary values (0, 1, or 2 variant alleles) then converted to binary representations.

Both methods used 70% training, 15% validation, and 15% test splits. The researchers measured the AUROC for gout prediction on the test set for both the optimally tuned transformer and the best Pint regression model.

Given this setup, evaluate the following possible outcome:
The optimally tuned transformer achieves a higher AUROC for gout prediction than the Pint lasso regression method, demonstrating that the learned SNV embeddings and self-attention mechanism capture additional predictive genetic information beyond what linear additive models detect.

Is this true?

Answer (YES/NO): NO